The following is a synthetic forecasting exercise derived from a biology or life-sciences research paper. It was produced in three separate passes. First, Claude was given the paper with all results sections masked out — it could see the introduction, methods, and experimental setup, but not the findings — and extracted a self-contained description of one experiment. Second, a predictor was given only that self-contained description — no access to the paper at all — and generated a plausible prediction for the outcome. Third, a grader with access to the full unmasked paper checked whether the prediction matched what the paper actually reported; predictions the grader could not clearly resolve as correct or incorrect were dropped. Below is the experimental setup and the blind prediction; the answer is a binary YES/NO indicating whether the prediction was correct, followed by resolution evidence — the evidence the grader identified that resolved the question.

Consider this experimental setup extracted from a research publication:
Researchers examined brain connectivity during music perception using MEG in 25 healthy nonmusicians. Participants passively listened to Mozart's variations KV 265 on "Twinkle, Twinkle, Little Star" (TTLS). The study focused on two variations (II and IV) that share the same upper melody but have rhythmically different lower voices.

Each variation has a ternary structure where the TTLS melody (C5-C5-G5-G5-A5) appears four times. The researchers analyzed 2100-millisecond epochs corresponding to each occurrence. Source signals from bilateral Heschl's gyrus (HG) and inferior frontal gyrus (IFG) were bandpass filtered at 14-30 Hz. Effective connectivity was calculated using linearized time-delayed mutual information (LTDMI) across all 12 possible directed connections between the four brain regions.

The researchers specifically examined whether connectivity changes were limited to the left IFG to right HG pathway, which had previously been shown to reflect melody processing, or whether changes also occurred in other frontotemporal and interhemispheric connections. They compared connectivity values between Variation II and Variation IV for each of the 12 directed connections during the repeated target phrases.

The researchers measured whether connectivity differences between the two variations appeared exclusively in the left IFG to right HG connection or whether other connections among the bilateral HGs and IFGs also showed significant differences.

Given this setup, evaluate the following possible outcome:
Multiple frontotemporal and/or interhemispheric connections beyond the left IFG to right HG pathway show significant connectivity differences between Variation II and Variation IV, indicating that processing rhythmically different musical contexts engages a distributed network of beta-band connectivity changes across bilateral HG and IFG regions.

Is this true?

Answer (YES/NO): NO